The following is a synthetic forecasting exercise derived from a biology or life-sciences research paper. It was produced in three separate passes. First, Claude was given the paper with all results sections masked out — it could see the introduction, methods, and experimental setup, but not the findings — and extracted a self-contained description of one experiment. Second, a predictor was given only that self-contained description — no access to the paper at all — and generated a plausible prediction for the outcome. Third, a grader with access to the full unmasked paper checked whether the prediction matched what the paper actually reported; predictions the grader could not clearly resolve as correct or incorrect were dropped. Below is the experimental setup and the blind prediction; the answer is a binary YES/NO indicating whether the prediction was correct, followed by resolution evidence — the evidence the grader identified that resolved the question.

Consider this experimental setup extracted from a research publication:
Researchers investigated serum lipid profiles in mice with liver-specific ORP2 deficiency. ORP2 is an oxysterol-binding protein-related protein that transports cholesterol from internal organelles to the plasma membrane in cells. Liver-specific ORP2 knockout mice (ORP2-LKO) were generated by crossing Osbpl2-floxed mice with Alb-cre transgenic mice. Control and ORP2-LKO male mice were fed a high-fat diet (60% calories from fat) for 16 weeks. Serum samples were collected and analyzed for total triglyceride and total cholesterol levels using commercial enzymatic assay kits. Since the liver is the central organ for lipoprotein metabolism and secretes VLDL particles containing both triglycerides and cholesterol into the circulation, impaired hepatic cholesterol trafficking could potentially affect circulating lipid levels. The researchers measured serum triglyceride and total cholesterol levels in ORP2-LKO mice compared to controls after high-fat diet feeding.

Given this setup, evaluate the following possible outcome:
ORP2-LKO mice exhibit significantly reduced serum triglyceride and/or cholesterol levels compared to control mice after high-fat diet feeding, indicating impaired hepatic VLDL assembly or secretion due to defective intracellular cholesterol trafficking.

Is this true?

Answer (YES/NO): NO